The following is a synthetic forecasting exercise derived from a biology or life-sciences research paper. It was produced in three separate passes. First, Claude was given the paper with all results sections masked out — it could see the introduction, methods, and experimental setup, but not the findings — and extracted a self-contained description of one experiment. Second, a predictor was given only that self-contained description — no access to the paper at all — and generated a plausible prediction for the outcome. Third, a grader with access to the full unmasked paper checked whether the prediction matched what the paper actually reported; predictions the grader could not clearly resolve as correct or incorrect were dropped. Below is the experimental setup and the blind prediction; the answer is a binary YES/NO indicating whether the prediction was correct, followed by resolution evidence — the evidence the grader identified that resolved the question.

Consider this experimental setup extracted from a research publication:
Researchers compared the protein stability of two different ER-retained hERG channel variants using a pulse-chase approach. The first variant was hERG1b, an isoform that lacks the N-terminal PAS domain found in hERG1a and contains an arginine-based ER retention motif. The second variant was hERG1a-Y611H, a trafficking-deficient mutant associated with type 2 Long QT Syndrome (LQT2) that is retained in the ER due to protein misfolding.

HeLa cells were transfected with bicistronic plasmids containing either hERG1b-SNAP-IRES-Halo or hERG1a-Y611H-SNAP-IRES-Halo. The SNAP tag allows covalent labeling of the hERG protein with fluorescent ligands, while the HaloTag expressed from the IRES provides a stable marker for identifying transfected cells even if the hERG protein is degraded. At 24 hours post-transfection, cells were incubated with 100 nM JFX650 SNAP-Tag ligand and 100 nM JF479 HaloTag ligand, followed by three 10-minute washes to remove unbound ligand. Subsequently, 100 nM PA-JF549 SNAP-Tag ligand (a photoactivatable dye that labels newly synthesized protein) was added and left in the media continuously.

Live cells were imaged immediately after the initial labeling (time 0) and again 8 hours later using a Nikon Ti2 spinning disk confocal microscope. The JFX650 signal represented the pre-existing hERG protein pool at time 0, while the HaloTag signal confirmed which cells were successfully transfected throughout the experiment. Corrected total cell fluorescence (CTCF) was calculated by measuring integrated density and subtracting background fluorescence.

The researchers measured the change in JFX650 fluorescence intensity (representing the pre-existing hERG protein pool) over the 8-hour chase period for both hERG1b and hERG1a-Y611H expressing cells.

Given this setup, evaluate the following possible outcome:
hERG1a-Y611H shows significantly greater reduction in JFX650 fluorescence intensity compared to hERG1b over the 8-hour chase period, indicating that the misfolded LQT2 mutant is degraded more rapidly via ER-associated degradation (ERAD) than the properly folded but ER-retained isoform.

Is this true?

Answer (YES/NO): YES